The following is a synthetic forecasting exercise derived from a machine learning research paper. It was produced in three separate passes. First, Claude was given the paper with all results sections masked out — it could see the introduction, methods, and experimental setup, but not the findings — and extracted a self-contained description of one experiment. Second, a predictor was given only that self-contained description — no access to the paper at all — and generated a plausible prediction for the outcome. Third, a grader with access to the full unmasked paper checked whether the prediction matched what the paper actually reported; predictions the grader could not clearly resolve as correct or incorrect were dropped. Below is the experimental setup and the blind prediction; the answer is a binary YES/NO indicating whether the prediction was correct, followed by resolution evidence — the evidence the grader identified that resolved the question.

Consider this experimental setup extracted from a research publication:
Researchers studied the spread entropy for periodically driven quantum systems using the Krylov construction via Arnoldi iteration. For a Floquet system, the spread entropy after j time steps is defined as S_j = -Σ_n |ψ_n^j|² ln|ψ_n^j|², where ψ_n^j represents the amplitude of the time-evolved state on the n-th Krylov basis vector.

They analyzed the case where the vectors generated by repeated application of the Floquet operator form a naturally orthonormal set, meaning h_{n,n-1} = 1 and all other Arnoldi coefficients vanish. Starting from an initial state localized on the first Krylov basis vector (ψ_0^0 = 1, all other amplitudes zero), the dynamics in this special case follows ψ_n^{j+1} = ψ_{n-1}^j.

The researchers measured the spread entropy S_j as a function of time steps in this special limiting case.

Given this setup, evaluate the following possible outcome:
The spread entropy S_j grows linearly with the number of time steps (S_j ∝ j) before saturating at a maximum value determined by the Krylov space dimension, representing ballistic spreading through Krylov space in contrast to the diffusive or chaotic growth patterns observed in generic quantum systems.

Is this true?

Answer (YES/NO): NO